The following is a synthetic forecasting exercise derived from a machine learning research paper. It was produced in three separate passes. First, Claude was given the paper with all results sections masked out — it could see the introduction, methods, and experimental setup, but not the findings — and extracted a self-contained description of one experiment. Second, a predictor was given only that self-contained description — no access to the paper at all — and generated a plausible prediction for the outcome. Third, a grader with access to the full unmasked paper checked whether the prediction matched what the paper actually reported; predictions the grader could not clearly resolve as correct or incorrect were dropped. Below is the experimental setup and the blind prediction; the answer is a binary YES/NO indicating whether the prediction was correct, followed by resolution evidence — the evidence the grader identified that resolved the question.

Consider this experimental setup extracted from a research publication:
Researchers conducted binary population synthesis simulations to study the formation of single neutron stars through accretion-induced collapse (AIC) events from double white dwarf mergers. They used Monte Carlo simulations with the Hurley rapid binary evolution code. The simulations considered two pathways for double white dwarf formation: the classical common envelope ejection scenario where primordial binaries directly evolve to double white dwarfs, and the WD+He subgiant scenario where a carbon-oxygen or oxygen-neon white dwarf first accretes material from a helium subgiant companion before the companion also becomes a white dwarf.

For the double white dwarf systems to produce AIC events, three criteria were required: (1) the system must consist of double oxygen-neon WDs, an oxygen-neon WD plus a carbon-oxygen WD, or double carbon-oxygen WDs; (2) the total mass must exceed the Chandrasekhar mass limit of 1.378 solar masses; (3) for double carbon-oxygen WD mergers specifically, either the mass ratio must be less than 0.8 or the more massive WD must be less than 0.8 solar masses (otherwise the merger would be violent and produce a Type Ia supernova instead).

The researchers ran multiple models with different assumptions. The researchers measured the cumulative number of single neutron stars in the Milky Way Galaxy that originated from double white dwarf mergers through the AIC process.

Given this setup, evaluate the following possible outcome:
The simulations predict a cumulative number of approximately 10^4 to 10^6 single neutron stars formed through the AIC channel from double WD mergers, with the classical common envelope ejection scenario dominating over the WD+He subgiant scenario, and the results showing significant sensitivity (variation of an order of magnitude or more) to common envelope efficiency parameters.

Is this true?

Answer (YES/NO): NO